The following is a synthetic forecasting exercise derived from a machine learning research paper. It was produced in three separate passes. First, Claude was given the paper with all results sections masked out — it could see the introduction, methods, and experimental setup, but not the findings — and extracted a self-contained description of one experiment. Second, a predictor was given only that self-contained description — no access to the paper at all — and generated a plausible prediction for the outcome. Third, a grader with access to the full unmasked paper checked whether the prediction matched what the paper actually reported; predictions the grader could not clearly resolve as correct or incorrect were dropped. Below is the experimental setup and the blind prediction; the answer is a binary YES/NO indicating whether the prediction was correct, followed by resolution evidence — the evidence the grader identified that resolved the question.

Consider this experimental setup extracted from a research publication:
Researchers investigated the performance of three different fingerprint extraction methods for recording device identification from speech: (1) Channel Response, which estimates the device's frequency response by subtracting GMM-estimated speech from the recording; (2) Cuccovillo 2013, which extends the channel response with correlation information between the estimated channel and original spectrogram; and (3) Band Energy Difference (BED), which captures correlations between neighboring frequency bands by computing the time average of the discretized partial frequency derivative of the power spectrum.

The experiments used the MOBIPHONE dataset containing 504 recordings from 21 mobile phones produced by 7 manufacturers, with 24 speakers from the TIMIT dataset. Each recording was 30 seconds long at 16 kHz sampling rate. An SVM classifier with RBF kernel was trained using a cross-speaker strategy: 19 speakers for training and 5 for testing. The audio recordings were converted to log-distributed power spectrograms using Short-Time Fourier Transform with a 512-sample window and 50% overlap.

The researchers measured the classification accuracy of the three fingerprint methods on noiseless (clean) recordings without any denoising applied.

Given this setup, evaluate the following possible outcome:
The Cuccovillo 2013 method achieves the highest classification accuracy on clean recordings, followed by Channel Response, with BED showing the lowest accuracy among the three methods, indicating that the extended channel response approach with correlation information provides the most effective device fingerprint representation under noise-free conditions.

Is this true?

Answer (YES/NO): NO